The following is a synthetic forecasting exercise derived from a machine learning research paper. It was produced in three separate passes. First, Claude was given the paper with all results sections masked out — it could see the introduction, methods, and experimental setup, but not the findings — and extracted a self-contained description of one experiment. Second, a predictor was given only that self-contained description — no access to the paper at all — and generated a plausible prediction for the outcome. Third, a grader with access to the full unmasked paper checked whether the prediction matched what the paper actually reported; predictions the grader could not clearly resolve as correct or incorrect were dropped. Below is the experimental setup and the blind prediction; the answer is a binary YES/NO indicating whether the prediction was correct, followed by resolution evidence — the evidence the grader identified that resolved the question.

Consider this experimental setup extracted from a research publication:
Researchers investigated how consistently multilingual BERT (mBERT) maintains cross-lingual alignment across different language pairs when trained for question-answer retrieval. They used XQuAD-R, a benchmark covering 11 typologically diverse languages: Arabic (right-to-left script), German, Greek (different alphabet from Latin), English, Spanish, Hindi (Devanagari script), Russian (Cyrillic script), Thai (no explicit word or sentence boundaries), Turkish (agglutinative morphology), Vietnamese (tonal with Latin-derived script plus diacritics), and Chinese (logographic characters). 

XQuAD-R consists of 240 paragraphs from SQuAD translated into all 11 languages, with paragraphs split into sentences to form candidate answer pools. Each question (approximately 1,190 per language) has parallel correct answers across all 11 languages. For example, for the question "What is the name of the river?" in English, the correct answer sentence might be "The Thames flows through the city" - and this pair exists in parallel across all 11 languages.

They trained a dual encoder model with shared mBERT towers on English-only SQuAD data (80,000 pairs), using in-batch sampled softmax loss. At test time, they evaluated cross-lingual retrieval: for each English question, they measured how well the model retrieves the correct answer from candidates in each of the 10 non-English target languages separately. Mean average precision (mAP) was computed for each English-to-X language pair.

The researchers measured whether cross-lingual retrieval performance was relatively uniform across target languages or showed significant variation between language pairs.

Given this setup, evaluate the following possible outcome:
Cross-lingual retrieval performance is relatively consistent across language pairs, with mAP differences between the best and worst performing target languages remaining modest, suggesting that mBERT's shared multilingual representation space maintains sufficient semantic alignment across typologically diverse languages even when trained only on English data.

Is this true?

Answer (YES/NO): NO